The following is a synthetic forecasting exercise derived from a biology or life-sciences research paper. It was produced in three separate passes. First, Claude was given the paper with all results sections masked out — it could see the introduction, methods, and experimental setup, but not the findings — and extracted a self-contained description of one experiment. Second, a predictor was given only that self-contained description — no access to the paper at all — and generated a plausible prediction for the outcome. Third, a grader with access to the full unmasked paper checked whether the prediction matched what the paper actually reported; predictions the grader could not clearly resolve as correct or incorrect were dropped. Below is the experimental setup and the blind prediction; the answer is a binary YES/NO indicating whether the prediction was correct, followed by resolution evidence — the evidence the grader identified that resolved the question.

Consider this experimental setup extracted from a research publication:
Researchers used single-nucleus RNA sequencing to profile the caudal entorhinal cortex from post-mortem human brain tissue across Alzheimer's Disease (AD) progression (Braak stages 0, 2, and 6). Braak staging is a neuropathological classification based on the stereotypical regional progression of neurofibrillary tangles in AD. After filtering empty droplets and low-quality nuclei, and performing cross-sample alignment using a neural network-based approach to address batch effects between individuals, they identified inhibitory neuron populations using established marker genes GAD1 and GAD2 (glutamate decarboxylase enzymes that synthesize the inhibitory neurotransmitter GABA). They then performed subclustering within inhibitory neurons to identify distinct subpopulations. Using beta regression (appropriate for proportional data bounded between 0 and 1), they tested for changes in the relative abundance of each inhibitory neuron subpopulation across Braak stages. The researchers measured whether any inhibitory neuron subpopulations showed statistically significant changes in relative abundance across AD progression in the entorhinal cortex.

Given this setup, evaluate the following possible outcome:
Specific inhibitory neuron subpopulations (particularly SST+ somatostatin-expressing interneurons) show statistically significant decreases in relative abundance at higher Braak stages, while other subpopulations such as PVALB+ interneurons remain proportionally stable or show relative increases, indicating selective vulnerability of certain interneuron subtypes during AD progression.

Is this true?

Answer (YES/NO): NO